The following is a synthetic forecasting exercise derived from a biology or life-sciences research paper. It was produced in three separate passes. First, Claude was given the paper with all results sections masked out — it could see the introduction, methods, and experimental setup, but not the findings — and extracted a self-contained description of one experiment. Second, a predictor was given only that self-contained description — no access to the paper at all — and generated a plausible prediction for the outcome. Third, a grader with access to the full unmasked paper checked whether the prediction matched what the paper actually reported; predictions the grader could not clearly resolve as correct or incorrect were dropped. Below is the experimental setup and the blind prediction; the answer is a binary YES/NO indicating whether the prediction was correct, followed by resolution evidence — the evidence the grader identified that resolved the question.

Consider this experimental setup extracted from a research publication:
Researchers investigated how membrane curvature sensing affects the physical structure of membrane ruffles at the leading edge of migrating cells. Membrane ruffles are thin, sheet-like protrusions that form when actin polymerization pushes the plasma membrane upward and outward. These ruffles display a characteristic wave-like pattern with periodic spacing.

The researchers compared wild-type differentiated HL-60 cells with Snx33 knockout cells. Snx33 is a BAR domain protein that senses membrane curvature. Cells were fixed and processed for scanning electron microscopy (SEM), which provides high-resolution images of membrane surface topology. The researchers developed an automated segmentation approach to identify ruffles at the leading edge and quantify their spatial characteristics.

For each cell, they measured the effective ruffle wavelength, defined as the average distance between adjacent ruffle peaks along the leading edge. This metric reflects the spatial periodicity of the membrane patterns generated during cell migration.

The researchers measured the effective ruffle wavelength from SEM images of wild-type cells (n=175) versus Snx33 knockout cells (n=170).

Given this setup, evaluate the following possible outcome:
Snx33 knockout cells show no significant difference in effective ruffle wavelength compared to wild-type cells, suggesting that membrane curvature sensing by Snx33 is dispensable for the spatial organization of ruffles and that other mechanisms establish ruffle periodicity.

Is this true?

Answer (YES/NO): NO